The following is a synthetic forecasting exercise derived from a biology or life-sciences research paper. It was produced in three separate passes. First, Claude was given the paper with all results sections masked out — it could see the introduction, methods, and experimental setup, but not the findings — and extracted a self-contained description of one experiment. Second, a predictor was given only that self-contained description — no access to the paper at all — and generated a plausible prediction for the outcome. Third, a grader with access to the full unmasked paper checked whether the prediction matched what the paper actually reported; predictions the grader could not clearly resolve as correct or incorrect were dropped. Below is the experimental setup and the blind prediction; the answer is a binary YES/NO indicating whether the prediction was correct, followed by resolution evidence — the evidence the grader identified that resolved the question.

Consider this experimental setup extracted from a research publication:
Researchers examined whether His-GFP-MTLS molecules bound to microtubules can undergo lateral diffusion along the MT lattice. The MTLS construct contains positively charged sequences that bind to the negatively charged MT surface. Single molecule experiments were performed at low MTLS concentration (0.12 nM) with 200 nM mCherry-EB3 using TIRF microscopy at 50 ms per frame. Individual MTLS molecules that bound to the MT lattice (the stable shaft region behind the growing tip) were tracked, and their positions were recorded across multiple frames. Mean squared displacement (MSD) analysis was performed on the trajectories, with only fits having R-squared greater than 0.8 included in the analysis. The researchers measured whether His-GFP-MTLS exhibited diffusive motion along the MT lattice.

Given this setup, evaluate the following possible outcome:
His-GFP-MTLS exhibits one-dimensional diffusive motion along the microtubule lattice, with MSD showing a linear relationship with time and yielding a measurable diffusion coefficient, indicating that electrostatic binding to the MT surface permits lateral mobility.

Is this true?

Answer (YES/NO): YES